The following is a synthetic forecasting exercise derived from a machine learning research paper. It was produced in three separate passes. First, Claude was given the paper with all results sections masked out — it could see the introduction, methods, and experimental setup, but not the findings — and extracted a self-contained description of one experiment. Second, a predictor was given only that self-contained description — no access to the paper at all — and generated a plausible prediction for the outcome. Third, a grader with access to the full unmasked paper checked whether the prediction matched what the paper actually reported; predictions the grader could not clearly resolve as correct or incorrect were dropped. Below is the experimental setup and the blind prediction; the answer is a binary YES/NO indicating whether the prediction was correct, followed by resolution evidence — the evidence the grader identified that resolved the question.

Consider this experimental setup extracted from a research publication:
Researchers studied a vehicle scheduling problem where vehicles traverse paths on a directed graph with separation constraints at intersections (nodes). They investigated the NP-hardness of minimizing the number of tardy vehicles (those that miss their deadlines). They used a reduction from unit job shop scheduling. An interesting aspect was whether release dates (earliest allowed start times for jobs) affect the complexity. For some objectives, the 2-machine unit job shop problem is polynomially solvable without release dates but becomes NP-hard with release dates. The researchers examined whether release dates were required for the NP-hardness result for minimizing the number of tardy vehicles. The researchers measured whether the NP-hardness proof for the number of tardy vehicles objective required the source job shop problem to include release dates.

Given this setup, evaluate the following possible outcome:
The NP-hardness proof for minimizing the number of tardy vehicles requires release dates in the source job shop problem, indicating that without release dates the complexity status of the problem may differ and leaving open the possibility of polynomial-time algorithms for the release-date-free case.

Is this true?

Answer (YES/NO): YES